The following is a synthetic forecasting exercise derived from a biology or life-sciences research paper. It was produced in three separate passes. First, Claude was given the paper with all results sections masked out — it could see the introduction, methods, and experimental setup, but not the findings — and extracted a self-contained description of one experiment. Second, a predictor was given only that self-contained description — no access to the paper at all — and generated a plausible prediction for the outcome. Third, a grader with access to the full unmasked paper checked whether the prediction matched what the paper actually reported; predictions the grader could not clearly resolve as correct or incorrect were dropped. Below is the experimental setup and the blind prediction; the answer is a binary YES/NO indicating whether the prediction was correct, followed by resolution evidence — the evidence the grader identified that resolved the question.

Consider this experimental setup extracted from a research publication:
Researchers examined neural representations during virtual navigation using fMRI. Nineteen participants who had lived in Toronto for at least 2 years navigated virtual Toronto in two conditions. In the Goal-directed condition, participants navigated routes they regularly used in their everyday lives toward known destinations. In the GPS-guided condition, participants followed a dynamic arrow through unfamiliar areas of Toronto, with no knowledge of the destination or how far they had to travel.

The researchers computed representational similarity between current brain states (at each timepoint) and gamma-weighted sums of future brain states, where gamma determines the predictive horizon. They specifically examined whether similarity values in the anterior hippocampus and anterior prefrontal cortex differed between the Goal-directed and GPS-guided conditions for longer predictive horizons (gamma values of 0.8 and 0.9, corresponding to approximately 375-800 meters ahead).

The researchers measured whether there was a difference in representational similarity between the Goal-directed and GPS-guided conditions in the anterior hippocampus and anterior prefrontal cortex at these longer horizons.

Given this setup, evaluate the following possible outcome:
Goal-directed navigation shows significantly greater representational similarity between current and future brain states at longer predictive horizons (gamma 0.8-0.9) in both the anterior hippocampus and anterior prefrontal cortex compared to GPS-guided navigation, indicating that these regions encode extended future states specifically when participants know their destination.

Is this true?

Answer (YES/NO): NO